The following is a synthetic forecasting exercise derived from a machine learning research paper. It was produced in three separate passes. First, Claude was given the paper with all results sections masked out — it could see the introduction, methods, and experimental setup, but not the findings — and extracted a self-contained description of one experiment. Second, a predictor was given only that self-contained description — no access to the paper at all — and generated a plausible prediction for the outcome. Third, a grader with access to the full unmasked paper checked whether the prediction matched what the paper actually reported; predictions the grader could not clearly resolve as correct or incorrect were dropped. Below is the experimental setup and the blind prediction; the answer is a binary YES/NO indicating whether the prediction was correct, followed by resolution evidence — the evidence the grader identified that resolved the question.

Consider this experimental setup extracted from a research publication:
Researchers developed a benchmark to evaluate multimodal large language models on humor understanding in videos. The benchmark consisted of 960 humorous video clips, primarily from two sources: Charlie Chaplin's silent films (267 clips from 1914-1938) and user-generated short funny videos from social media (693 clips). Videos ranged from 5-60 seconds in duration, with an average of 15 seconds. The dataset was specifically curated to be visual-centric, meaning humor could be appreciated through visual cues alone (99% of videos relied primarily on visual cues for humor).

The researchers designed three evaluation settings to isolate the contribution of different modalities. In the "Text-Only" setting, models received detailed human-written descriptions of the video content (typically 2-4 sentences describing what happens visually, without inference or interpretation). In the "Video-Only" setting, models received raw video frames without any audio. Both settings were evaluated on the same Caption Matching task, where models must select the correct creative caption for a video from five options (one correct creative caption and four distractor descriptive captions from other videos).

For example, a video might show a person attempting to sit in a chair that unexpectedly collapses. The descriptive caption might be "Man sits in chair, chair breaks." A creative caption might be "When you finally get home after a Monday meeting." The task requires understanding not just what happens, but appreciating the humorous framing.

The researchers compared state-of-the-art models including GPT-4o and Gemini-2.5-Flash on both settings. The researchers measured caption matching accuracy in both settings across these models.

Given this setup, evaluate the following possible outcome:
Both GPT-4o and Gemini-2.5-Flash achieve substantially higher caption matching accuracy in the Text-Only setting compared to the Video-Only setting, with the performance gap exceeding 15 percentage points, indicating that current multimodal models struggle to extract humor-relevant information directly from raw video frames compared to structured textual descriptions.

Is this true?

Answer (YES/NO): NO